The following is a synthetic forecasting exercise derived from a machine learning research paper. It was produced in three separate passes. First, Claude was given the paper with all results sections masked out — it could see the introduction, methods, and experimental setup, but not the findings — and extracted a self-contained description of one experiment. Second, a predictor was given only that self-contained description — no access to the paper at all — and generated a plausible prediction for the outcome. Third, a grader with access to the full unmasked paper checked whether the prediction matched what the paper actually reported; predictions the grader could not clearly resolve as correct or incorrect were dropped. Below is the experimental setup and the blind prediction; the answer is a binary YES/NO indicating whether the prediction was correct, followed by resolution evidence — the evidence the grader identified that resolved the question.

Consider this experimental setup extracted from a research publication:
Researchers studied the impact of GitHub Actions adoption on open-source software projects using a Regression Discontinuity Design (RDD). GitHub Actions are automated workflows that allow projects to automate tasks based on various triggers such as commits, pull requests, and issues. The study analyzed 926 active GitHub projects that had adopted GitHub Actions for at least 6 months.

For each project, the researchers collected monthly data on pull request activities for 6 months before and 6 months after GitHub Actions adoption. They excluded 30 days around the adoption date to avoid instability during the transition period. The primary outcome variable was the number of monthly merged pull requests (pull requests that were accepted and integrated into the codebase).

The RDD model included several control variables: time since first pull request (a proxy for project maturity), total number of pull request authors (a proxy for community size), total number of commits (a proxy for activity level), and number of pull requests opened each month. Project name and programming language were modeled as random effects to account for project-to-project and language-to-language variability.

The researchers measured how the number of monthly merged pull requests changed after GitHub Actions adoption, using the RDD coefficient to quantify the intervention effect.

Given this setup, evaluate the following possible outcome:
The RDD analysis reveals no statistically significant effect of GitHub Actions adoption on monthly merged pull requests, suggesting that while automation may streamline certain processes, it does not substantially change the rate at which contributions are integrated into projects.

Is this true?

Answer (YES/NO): YES